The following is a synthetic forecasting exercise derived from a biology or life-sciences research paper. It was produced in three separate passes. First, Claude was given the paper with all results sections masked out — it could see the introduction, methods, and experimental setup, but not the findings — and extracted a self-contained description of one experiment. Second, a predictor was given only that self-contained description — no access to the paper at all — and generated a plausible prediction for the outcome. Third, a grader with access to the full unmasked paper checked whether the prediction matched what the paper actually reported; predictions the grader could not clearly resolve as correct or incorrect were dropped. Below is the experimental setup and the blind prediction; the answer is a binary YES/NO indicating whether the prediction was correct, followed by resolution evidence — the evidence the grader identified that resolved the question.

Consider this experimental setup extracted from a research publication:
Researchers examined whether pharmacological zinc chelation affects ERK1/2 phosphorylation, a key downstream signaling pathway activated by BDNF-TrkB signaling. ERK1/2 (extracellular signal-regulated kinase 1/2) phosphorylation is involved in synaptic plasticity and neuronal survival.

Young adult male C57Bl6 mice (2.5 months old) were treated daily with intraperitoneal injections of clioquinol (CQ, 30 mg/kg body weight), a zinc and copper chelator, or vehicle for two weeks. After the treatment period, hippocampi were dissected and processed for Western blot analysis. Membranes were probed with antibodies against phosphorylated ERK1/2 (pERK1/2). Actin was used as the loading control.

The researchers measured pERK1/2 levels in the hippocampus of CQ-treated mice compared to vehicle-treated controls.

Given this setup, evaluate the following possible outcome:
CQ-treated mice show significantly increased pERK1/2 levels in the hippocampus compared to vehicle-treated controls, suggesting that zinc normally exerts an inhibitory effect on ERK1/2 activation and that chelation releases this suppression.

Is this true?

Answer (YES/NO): YES